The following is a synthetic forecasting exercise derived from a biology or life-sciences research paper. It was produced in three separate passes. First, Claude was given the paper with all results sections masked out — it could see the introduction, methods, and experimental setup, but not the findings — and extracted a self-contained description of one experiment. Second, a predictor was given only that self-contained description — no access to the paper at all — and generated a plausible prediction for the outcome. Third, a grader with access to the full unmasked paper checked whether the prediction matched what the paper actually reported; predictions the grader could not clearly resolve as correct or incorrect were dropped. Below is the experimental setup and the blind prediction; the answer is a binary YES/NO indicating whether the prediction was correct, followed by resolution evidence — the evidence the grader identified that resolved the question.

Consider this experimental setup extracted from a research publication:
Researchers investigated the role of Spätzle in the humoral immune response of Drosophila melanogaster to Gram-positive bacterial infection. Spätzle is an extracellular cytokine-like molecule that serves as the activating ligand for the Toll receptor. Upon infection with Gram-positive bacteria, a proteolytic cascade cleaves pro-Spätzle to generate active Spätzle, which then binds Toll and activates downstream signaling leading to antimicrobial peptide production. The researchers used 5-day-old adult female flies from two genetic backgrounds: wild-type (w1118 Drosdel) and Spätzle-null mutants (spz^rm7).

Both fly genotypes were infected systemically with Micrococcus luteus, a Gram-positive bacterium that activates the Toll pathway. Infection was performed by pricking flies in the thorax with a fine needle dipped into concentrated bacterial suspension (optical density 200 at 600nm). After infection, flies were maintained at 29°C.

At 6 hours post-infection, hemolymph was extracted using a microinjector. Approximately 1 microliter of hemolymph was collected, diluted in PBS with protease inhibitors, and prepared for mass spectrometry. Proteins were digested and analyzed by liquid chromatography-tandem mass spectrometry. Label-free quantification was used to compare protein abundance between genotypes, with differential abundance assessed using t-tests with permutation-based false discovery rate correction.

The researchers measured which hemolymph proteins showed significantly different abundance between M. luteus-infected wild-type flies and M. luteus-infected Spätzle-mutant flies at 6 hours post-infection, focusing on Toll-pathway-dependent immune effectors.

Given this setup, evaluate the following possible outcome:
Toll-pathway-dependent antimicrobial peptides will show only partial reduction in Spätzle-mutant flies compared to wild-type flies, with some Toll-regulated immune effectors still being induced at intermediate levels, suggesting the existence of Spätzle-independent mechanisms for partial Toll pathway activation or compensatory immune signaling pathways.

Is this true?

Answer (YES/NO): NO